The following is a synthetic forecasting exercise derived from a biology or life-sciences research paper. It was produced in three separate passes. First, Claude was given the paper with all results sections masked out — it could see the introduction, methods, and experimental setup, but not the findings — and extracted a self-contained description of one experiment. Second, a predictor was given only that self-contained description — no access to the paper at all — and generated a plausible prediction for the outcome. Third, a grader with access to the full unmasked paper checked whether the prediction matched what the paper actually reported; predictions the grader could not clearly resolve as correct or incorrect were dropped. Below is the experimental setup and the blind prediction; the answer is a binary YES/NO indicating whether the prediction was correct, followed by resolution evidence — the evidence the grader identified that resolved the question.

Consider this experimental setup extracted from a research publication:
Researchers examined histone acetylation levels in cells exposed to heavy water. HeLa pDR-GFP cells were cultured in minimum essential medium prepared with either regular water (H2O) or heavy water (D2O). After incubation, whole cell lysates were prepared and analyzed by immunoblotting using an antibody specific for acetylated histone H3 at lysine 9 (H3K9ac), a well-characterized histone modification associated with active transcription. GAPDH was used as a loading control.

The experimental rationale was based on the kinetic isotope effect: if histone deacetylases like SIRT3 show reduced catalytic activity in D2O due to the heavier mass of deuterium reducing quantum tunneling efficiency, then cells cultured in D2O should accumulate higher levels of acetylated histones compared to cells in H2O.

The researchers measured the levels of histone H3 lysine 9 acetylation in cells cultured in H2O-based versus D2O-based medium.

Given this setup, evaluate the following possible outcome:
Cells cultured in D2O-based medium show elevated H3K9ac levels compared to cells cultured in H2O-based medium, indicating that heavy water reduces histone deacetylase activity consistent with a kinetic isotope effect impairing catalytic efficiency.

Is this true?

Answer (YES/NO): YES